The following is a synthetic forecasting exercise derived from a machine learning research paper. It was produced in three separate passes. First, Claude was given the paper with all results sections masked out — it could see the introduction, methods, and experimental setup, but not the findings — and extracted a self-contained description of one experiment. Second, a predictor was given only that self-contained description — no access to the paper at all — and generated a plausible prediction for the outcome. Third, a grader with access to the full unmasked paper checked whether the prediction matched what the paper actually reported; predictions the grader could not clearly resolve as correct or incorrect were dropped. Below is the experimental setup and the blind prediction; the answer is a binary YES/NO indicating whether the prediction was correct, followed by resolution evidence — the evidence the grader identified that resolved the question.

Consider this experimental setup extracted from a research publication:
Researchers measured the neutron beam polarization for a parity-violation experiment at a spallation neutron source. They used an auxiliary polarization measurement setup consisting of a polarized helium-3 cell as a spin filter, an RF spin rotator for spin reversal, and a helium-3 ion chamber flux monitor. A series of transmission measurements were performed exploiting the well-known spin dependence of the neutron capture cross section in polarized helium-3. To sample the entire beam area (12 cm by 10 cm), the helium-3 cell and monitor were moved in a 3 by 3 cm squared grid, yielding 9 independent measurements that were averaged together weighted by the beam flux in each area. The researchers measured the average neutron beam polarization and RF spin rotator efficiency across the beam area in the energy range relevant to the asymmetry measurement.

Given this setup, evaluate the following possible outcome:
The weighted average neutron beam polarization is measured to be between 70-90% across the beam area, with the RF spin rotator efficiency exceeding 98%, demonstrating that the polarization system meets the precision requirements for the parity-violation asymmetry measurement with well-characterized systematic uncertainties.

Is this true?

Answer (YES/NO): NO